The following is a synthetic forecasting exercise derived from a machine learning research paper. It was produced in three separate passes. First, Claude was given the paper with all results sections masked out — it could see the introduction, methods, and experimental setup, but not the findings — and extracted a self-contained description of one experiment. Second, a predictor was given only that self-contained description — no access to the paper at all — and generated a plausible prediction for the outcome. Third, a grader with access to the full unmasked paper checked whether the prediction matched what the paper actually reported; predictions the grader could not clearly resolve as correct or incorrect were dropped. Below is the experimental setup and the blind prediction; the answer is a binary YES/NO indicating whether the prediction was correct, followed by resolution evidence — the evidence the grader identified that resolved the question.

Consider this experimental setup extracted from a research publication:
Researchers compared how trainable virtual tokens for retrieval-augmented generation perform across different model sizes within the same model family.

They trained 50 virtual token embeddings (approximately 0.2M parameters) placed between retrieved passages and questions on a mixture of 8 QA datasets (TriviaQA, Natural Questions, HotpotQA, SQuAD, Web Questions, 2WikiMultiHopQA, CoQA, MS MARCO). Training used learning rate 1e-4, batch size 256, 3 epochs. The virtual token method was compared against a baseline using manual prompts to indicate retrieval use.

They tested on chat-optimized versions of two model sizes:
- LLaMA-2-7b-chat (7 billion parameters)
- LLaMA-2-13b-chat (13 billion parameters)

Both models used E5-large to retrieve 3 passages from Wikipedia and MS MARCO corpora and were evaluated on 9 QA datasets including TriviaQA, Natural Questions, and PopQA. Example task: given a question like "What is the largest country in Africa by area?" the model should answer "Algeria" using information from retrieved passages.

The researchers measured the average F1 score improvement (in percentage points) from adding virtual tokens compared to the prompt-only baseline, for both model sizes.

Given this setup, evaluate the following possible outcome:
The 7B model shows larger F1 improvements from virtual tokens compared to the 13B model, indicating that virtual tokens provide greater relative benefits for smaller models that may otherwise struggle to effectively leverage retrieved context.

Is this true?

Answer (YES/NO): YES